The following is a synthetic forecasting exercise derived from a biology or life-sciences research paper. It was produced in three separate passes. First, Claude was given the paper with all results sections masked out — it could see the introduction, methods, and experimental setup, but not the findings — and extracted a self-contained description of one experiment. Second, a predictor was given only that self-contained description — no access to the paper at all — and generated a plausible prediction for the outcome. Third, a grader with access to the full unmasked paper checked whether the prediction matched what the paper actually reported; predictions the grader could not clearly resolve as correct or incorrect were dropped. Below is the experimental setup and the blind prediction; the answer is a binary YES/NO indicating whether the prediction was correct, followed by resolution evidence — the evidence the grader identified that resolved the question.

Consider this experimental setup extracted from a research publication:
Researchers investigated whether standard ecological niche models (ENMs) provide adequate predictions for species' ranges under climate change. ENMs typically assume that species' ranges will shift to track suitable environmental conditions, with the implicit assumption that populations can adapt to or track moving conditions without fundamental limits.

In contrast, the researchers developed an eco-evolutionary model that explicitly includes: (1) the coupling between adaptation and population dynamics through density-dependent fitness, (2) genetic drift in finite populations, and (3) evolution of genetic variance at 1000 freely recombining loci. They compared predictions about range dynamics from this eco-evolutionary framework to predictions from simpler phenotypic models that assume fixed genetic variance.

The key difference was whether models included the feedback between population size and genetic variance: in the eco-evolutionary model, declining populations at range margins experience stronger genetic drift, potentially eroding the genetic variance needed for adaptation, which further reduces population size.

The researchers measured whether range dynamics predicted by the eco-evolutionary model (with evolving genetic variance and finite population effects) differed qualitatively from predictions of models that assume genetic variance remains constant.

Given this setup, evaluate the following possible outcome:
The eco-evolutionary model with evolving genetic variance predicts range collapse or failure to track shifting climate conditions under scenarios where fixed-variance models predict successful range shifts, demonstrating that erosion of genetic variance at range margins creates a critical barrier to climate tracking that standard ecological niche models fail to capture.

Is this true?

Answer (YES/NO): YES